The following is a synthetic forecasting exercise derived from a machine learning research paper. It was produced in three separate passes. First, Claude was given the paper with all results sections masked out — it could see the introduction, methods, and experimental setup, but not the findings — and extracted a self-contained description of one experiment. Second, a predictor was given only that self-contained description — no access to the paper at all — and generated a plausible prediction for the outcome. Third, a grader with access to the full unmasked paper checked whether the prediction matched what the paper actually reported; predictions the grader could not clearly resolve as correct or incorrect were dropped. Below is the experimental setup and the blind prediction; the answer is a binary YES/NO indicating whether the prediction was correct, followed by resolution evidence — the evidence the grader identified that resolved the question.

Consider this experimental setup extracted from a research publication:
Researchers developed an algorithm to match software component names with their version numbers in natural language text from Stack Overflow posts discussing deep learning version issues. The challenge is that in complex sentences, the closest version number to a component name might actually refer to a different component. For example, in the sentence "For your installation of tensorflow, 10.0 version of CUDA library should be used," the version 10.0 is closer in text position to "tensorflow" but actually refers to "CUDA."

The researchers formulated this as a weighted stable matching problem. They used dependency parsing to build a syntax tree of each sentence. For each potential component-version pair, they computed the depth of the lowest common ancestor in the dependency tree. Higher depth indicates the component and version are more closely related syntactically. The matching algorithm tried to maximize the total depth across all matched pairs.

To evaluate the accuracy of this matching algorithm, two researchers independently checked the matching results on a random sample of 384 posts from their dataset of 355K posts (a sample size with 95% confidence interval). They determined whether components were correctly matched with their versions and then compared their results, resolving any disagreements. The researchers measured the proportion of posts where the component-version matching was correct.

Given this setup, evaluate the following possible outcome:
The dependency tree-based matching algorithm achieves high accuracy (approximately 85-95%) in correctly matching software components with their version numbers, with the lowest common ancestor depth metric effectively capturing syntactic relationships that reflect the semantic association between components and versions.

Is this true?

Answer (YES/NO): YES